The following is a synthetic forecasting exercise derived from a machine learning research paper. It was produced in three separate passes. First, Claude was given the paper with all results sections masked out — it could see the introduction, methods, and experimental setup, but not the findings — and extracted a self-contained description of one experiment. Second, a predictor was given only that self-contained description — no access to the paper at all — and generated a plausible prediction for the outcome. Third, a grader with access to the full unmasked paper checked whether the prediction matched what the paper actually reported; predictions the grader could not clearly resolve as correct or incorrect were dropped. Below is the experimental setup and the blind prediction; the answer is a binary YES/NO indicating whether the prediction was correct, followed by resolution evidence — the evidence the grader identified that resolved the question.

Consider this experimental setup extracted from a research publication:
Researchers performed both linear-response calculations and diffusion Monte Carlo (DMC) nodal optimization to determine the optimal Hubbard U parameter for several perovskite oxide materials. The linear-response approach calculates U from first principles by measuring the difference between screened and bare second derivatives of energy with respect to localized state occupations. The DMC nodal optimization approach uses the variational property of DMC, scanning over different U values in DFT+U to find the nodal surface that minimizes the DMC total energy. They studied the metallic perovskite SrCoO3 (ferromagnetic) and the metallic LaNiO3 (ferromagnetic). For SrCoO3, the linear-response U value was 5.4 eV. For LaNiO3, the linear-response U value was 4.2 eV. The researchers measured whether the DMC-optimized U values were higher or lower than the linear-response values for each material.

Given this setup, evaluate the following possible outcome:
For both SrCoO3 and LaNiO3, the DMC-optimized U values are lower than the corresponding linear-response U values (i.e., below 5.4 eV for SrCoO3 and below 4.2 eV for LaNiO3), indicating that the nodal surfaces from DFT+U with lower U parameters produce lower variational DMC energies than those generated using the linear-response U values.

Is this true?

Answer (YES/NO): NO